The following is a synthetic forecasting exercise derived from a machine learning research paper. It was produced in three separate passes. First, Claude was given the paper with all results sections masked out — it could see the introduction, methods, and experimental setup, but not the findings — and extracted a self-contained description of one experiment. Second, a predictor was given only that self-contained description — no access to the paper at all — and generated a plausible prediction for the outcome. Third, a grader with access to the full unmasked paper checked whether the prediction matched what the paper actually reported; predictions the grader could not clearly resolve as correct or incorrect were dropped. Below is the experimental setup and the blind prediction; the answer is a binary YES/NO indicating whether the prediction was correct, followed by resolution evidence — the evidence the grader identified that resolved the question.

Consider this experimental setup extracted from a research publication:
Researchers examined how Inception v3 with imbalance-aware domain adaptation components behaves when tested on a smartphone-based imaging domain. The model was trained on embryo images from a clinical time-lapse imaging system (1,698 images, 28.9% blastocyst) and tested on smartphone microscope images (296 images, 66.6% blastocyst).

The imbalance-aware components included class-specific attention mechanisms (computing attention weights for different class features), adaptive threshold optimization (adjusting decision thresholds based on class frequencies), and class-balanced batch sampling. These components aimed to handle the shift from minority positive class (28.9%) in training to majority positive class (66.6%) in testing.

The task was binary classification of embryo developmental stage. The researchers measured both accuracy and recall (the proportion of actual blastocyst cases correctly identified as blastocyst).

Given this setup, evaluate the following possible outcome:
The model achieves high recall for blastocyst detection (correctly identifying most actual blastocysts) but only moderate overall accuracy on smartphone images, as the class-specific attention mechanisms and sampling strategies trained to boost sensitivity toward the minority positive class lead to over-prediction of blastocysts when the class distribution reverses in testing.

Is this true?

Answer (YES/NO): YES